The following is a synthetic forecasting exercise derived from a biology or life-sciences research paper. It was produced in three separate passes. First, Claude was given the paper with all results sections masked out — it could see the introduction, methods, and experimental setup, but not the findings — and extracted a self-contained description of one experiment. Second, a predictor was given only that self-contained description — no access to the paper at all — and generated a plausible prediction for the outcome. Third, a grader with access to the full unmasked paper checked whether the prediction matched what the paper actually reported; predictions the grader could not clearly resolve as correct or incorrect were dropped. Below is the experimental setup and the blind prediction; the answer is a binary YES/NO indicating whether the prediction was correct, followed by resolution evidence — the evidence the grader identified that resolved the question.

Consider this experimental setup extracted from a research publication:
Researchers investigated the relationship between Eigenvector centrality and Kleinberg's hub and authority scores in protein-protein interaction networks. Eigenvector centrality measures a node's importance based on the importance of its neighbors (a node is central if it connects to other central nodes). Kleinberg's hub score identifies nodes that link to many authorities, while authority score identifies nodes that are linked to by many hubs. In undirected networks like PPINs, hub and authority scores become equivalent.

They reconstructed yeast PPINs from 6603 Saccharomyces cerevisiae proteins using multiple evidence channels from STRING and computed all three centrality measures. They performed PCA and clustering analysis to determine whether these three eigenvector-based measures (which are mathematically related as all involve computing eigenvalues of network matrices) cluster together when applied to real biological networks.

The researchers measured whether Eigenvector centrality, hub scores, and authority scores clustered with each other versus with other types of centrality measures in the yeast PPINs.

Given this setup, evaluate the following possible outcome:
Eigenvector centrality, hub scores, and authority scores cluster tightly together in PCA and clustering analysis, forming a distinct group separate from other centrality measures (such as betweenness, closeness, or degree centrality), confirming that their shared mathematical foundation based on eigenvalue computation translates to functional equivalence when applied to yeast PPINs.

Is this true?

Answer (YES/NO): NO